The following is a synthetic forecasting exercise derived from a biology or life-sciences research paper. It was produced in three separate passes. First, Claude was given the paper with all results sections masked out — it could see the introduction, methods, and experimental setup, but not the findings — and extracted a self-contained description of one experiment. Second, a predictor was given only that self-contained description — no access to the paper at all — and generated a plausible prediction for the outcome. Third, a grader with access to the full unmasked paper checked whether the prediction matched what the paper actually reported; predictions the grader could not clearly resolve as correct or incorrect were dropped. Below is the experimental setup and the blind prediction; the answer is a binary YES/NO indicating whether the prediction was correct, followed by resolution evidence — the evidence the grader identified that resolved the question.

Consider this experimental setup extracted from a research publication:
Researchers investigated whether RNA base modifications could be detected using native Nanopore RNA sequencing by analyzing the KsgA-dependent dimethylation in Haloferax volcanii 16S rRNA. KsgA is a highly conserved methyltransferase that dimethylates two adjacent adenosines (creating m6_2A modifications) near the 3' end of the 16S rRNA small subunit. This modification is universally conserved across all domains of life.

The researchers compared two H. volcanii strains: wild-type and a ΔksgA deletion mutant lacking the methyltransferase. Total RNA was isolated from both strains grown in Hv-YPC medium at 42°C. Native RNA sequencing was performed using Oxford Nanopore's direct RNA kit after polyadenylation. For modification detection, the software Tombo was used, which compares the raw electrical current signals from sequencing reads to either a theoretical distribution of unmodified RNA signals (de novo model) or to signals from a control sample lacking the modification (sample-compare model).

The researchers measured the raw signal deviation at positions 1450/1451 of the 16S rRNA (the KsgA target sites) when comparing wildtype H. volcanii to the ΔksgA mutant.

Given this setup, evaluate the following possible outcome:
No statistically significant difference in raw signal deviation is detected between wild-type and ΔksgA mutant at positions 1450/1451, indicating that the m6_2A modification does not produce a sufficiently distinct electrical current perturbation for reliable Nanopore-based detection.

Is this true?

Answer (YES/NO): NO